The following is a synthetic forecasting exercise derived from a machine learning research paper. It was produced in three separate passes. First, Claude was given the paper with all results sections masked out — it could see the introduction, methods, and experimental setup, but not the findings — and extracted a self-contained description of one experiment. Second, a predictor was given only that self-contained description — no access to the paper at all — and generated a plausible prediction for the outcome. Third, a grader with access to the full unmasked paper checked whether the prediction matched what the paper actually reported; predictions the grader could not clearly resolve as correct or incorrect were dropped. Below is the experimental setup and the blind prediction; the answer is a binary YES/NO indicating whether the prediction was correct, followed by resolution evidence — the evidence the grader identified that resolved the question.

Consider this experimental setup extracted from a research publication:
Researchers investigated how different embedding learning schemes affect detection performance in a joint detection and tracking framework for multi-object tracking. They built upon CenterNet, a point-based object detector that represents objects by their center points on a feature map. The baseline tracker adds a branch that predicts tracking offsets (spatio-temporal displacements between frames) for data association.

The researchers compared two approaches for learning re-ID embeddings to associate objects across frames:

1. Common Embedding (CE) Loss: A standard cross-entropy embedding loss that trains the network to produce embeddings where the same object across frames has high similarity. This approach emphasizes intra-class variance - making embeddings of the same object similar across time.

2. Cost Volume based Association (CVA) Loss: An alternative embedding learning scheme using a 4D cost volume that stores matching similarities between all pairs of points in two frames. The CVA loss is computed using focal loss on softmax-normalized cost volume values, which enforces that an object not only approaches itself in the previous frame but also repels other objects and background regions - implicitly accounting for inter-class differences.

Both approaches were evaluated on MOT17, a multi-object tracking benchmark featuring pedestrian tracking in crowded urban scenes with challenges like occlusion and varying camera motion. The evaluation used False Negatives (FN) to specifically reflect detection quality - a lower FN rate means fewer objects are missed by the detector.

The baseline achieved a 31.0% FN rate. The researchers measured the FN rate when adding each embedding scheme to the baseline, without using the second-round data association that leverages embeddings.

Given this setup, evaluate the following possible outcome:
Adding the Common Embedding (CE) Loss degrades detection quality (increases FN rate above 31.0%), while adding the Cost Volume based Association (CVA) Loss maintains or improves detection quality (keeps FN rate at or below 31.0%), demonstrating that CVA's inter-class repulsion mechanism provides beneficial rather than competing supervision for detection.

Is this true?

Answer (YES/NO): YES